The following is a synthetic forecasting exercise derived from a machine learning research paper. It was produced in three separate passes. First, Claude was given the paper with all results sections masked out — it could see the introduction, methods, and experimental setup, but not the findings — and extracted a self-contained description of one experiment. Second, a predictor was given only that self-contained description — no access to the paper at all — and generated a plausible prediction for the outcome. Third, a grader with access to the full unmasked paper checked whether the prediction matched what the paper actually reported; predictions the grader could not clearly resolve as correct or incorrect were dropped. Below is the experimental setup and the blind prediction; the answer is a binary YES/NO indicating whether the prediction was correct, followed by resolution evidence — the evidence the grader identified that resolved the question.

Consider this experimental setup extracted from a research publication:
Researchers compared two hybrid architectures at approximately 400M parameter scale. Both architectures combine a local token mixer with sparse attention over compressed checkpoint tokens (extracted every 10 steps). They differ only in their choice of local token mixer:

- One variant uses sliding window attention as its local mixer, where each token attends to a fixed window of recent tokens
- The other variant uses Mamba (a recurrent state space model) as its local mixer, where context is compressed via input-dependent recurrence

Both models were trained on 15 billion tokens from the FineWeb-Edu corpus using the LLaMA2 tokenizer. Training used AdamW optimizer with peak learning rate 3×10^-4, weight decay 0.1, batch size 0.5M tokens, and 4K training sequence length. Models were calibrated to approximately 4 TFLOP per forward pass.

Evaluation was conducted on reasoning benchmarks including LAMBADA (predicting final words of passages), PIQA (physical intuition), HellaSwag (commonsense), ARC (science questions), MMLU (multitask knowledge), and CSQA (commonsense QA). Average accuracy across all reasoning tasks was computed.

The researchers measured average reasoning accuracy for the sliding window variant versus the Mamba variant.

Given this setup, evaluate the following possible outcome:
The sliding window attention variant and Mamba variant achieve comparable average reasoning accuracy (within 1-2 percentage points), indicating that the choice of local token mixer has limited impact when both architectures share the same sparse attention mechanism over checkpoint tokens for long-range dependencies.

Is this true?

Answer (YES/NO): YES